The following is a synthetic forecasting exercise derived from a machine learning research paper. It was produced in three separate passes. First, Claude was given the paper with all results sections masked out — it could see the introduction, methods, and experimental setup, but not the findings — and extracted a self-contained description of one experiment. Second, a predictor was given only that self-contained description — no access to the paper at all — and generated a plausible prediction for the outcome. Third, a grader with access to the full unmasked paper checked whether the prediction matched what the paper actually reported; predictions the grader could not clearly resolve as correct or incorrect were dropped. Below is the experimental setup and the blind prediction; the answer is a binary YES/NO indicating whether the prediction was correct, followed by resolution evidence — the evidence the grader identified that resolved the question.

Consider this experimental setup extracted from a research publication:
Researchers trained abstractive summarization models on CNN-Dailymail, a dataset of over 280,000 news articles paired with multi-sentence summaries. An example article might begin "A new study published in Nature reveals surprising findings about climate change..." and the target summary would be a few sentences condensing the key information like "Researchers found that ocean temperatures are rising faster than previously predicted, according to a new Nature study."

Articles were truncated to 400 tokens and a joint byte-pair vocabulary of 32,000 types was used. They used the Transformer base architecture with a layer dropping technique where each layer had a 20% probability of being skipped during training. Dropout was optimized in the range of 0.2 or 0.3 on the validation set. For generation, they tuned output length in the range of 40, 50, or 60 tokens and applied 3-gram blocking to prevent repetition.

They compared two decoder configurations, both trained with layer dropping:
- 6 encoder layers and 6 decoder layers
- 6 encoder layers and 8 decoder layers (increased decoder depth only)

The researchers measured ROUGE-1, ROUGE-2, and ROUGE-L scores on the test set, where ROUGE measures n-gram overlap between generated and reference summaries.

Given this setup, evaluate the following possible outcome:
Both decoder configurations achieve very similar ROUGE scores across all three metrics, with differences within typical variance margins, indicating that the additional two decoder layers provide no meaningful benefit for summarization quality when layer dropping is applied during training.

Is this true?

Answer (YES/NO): NO